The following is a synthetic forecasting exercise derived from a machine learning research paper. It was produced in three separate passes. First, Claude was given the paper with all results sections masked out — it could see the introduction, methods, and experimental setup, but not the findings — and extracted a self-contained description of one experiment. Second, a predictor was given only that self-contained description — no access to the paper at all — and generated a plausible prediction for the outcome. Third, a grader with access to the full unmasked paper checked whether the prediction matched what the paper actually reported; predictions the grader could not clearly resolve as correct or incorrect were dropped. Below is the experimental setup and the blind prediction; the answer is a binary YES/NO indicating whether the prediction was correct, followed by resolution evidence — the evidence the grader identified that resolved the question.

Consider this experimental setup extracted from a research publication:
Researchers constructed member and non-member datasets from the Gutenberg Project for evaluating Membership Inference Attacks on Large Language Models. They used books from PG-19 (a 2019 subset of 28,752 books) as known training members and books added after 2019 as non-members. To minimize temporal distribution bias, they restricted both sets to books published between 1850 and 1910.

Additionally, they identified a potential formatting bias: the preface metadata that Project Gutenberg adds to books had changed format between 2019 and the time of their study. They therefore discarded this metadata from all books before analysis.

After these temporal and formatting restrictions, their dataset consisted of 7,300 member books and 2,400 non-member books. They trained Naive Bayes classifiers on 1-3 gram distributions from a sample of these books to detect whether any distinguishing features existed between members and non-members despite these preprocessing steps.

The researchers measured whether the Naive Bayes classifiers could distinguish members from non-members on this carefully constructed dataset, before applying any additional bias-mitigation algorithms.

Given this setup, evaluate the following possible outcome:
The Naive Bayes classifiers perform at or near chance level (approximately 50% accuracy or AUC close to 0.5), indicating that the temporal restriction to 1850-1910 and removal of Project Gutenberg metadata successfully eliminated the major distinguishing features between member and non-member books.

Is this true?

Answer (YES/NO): NO